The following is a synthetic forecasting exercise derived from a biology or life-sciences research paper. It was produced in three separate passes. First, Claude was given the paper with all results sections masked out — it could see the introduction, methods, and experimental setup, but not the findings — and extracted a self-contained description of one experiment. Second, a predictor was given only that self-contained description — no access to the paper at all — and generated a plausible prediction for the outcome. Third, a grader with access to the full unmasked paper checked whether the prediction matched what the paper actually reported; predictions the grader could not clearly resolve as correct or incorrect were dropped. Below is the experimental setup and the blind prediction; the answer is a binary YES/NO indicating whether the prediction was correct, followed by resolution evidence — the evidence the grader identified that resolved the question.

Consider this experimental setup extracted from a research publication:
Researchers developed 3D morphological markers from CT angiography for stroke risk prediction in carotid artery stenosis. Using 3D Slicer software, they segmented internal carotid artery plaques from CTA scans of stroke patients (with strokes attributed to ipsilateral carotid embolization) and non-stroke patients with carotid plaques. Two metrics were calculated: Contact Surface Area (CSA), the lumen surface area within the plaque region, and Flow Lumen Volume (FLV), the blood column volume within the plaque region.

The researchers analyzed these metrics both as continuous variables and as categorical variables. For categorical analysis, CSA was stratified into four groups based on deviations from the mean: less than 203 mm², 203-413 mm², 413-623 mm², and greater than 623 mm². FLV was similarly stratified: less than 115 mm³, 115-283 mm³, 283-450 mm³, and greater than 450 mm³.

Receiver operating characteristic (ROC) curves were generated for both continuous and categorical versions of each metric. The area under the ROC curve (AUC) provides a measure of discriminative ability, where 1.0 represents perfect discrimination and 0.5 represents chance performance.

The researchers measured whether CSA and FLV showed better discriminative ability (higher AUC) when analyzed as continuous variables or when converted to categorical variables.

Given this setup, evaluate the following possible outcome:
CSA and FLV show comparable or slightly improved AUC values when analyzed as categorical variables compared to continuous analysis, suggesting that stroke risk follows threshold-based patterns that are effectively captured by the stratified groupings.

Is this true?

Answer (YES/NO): NO